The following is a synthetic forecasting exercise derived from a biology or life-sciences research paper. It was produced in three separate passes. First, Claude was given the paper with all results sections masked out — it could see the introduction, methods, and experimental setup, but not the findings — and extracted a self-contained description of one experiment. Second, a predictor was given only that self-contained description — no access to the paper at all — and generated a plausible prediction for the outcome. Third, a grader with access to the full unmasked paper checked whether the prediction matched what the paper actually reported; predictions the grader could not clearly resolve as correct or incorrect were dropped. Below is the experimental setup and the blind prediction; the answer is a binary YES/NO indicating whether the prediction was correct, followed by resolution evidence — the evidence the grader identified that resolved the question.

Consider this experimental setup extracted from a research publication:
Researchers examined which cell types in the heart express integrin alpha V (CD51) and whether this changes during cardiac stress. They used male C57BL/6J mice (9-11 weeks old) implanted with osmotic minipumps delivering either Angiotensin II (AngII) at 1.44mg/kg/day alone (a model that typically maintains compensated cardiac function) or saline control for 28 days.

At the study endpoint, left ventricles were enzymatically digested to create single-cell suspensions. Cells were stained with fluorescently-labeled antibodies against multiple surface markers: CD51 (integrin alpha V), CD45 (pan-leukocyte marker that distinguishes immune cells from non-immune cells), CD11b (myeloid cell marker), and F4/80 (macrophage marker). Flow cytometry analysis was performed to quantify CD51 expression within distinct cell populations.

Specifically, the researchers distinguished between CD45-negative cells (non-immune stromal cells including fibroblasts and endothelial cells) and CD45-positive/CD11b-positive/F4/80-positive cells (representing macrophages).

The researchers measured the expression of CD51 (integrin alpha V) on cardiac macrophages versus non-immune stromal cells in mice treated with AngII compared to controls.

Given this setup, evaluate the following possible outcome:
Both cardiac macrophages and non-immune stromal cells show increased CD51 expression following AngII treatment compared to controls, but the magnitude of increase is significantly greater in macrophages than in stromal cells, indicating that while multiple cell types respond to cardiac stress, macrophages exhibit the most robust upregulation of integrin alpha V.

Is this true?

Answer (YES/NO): NO